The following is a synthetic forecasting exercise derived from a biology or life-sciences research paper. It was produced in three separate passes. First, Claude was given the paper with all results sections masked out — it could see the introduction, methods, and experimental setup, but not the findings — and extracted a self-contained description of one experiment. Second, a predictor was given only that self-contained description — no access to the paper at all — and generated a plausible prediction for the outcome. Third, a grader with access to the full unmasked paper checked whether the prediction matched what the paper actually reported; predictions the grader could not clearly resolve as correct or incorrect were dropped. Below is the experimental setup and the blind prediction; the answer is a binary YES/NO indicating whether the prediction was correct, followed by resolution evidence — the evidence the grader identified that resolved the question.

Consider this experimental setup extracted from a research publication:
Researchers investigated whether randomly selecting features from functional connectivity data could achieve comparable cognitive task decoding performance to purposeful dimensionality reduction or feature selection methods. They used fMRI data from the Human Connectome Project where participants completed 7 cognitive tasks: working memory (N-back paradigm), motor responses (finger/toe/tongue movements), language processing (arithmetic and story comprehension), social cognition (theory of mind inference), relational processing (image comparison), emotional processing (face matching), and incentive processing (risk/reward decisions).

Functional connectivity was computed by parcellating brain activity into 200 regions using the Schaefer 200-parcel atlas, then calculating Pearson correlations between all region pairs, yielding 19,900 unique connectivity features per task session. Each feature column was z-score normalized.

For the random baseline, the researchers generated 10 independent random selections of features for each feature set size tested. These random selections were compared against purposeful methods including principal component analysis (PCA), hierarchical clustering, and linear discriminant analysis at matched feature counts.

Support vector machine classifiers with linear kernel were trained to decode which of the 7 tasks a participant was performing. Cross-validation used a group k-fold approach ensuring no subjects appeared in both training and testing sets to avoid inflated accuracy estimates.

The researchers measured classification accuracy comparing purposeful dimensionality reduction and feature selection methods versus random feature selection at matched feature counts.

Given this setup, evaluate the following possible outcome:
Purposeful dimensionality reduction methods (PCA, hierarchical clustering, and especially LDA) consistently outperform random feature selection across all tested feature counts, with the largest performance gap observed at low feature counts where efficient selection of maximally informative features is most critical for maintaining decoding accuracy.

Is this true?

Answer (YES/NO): NO